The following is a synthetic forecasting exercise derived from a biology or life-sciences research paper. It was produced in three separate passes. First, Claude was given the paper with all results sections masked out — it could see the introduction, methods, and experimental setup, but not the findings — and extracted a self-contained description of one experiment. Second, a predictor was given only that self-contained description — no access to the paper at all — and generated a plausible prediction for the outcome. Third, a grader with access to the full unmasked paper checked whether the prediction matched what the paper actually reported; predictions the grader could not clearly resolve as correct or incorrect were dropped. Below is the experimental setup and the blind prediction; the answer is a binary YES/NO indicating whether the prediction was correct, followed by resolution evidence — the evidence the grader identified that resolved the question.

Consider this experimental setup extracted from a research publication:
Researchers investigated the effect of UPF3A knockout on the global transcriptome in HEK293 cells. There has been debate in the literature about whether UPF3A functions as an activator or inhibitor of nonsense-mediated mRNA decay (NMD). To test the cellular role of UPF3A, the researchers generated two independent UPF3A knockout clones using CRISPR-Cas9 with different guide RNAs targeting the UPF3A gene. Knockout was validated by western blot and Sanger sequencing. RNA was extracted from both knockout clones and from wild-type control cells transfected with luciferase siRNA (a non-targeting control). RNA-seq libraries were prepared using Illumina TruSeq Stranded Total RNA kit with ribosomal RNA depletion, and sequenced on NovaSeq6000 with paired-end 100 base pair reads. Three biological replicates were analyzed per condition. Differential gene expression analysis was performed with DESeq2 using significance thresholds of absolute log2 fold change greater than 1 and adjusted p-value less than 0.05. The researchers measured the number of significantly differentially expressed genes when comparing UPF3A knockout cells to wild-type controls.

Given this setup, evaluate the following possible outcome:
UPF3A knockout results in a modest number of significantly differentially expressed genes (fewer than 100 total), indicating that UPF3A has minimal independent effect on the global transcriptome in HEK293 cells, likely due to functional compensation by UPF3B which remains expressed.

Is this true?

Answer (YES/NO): NO